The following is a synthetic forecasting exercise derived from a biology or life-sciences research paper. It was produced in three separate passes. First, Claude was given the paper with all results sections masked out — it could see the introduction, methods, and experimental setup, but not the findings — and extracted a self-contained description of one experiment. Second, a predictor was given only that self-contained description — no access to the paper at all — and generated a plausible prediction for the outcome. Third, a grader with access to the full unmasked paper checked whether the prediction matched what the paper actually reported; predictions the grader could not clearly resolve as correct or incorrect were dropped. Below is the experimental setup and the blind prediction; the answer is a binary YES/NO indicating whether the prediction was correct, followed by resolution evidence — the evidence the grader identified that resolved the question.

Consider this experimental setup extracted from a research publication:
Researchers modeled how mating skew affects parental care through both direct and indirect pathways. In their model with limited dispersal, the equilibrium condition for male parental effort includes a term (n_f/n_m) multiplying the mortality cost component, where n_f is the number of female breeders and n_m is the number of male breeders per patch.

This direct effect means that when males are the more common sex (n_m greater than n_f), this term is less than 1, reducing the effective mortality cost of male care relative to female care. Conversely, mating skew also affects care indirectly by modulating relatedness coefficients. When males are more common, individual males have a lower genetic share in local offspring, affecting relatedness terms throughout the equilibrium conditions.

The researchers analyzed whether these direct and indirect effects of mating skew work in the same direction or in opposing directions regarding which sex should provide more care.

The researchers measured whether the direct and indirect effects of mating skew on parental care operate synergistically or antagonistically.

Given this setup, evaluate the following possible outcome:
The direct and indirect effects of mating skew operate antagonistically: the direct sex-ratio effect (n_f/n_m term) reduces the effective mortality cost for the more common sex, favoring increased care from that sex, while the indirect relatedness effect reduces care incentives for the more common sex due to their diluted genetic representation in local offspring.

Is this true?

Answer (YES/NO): YES